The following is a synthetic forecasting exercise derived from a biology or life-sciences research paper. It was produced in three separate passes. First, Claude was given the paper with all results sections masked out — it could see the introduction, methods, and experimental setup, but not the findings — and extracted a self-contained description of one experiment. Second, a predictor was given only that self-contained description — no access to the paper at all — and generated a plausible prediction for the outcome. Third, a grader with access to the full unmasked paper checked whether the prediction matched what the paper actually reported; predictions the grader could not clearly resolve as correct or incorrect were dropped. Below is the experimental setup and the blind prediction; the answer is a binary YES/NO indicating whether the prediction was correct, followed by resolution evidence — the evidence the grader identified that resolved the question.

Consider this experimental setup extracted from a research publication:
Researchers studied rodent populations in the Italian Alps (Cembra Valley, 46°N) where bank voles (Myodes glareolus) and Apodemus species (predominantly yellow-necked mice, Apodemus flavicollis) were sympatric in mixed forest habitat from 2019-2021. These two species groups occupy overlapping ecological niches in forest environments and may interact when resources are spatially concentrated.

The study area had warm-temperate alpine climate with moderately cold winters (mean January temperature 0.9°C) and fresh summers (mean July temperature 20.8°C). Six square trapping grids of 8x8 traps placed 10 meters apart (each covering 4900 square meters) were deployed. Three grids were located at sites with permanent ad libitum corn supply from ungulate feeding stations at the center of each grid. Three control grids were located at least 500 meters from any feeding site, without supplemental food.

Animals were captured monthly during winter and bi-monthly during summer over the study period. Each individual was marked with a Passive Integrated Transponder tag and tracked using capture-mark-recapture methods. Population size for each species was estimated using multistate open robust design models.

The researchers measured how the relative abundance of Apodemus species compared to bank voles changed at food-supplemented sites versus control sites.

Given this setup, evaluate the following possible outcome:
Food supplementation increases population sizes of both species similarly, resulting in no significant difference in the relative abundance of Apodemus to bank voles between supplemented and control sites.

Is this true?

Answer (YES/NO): NO